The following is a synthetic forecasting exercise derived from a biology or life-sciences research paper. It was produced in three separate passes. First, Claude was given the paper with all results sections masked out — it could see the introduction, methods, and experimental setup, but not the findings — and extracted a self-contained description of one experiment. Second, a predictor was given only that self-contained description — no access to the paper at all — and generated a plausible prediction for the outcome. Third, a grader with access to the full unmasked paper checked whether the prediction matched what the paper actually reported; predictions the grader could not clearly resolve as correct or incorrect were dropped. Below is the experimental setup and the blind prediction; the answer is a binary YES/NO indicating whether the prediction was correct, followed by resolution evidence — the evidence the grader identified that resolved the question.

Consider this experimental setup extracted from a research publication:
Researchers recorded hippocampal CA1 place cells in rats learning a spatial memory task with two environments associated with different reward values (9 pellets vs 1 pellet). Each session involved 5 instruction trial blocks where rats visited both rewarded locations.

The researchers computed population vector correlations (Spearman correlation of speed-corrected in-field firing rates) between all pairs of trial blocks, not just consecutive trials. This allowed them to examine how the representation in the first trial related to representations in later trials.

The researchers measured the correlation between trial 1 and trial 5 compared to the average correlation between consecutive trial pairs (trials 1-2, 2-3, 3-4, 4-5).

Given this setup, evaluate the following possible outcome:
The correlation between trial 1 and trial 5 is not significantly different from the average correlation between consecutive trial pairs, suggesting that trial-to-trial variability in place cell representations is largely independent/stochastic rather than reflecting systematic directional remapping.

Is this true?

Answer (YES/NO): NO